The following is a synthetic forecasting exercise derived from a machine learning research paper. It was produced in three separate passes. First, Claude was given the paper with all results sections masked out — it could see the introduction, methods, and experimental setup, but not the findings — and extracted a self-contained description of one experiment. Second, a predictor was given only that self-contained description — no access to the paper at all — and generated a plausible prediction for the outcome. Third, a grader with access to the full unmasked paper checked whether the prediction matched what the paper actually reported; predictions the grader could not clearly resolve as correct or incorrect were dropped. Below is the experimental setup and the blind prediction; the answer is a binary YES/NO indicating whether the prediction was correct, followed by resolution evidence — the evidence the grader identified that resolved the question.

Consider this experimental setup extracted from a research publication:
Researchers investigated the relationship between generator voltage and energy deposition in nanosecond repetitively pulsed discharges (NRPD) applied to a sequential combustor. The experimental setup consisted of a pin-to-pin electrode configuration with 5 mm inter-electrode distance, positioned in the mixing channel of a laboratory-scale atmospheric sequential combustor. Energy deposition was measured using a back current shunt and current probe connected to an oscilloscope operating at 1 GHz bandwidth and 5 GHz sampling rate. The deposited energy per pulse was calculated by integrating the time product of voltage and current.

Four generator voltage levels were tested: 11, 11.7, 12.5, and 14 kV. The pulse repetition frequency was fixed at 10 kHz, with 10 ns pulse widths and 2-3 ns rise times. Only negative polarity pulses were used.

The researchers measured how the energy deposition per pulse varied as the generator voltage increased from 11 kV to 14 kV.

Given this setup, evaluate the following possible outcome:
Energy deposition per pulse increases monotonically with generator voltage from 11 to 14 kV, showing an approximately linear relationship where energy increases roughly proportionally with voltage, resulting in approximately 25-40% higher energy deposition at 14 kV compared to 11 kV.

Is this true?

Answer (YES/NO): NO